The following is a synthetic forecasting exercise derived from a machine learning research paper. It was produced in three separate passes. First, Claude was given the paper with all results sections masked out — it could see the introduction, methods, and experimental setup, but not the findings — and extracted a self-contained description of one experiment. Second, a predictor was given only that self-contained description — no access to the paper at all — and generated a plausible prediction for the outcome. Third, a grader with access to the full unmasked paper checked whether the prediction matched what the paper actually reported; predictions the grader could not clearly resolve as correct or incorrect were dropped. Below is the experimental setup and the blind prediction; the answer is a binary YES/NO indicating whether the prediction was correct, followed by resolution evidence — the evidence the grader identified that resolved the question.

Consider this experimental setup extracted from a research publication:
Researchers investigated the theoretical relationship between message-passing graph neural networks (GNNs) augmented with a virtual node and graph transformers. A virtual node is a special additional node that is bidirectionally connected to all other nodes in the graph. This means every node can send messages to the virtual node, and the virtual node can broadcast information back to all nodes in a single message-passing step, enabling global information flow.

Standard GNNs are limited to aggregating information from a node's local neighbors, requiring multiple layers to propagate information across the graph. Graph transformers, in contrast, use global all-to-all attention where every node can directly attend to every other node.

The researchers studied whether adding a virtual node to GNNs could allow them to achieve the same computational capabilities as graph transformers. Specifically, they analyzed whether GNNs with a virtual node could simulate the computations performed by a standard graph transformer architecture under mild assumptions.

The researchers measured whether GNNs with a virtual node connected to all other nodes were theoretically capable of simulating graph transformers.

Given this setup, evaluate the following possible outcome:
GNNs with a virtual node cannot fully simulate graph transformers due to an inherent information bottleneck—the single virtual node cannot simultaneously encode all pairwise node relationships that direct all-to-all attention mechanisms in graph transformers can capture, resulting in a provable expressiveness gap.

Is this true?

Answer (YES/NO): NO